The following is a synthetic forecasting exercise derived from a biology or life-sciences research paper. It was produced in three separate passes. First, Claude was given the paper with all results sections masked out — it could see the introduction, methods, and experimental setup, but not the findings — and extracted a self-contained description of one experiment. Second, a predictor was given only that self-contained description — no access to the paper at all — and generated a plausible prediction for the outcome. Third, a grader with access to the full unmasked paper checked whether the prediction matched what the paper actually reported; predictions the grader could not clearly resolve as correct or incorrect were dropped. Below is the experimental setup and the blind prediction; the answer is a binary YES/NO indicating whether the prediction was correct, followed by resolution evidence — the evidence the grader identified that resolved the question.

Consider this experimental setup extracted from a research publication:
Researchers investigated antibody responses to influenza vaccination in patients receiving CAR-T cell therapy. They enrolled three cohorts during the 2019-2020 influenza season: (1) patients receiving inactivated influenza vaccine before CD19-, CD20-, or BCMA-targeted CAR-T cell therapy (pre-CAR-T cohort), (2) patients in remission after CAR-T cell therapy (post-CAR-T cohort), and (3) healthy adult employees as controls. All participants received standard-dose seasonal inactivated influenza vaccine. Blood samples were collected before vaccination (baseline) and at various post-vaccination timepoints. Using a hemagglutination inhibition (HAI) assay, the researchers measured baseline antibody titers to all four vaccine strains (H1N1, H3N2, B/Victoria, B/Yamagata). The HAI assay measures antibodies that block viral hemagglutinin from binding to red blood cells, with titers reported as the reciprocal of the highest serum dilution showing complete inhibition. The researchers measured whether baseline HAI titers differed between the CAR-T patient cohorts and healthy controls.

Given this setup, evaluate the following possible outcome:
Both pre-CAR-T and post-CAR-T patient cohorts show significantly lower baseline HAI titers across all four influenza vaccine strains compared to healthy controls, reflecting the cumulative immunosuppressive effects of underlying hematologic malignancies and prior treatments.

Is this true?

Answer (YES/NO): NO